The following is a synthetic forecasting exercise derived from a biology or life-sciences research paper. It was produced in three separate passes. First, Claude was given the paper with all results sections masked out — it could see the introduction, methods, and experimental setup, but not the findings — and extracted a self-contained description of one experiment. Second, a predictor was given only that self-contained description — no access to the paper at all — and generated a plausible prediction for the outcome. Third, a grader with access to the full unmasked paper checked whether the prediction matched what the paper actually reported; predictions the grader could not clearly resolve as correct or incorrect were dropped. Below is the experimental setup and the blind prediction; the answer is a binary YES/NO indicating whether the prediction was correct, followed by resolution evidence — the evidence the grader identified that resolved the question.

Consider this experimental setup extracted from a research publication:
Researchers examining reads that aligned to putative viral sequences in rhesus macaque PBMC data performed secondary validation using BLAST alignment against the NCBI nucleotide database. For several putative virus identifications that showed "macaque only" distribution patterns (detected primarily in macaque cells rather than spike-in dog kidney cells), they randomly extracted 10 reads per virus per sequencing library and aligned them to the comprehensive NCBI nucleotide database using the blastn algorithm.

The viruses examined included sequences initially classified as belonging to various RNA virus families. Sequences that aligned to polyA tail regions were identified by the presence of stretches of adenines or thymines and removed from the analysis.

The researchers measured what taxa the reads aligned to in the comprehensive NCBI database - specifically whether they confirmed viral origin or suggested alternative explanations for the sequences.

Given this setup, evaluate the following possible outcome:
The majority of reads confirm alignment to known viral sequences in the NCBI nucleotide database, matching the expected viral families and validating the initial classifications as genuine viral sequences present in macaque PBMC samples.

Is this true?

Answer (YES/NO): NO